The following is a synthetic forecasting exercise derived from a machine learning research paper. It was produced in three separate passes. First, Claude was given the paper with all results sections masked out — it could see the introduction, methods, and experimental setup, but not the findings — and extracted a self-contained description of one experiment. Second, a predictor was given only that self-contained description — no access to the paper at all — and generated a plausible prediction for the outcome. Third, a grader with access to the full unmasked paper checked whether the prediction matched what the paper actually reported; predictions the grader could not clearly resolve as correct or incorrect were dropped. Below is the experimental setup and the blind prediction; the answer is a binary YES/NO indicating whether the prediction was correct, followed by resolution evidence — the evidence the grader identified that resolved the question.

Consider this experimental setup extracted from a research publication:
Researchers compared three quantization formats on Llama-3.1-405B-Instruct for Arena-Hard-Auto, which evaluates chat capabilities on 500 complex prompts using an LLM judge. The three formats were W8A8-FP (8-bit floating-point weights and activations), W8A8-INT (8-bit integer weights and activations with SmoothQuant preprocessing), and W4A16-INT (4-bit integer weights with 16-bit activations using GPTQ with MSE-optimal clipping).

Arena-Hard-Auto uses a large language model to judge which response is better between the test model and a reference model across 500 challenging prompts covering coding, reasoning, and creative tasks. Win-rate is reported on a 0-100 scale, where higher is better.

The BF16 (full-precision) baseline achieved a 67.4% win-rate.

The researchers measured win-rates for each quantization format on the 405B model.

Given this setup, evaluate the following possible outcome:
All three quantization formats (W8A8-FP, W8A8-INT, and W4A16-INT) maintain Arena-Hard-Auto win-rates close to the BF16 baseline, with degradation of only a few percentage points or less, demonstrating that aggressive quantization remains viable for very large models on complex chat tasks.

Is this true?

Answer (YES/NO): YES